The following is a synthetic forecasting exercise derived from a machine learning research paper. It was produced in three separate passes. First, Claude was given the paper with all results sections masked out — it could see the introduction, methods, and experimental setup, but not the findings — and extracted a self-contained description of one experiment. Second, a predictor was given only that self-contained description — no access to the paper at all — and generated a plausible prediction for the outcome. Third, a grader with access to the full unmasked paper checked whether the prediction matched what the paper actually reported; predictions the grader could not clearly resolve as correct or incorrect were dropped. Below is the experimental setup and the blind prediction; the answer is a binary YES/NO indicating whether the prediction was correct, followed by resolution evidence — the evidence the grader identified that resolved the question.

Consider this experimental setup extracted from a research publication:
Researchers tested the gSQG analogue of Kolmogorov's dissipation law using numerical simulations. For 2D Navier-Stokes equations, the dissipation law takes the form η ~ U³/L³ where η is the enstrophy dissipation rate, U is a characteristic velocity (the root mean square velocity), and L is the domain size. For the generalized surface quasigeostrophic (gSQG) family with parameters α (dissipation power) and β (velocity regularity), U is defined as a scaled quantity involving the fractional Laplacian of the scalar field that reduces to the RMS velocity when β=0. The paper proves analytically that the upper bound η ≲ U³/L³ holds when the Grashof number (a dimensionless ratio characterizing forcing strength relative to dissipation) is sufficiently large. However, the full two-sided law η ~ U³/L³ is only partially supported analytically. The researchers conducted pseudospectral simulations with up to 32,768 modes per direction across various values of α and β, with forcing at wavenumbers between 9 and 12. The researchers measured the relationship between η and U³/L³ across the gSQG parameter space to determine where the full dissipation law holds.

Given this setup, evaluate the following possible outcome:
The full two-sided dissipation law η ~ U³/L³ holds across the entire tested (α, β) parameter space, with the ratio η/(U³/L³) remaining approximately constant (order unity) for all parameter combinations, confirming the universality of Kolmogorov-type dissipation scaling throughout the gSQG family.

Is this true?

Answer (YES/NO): NO